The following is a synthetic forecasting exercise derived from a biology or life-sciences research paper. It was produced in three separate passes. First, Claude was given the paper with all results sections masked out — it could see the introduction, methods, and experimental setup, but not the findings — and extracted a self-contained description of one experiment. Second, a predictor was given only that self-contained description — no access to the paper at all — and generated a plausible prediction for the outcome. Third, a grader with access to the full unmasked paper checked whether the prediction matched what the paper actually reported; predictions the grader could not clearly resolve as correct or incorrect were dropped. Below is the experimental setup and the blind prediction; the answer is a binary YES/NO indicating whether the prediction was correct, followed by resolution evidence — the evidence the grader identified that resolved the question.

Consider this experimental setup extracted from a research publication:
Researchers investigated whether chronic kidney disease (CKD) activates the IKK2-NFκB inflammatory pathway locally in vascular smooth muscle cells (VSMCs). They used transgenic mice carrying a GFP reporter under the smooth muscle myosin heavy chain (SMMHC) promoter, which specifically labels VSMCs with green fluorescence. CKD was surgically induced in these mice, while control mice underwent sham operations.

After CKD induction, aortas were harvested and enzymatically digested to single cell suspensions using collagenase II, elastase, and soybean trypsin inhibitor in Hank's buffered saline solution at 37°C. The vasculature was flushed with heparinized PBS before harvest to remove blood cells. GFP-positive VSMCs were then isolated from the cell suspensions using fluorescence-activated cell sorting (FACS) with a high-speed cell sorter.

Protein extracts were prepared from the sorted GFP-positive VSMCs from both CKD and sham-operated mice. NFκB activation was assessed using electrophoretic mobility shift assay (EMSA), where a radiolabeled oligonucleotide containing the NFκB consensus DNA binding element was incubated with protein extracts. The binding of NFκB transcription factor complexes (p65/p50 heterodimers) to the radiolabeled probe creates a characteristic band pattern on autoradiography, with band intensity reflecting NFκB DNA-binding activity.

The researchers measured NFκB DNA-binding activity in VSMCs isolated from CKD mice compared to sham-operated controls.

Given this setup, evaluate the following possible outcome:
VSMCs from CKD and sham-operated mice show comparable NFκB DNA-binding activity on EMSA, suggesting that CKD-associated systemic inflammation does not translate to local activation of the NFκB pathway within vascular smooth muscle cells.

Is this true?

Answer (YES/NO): NO